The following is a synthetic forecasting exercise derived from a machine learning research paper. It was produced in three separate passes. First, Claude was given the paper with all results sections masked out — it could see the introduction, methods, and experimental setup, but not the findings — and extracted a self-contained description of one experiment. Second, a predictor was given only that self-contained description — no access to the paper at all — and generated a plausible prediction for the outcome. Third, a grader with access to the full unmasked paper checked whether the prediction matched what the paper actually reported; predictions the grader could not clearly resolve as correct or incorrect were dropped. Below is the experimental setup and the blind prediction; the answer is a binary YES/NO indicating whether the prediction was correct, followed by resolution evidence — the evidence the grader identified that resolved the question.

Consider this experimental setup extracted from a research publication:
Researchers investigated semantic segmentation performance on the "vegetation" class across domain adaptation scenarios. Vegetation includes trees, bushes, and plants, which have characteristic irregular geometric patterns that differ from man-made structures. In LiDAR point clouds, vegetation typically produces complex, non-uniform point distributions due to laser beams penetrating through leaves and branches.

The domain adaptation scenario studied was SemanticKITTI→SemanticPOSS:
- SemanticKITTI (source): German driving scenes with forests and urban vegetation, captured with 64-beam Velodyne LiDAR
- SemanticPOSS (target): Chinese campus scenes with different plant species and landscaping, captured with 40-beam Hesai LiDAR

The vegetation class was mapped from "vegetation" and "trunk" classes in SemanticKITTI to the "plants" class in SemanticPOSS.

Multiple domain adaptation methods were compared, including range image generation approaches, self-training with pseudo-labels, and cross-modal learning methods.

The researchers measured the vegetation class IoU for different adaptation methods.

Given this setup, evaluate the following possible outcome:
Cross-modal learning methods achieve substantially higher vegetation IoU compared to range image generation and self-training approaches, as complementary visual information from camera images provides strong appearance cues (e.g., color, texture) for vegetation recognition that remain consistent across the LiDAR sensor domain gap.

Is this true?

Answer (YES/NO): NO